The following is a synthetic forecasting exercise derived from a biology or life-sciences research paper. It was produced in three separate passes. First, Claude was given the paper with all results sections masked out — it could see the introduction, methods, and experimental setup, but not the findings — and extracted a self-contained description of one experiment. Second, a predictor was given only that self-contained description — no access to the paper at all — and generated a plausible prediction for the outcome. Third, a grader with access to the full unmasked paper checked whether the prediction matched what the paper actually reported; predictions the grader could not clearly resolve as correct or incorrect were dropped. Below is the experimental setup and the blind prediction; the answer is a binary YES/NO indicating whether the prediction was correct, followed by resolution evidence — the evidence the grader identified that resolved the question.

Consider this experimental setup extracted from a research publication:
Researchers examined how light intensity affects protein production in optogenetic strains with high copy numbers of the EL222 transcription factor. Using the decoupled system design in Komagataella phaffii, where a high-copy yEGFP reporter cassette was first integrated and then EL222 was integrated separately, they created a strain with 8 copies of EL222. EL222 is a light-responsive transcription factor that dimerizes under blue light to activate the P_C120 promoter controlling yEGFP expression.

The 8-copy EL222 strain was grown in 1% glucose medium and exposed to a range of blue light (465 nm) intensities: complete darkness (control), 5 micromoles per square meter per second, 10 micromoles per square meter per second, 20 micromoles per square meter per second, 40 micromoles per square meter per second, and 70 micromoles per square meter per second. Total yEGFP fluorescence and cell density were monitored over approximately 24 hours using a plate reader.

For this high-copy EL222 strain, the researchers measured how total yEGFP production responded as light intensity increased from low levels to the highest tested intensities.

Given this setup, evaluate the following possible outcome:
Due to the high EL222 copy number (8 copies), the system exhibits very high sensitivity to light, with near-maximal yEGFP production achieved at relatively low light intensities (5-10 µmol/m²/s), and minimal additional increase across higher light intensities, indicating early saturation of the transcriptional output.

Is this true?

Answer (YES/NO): NO